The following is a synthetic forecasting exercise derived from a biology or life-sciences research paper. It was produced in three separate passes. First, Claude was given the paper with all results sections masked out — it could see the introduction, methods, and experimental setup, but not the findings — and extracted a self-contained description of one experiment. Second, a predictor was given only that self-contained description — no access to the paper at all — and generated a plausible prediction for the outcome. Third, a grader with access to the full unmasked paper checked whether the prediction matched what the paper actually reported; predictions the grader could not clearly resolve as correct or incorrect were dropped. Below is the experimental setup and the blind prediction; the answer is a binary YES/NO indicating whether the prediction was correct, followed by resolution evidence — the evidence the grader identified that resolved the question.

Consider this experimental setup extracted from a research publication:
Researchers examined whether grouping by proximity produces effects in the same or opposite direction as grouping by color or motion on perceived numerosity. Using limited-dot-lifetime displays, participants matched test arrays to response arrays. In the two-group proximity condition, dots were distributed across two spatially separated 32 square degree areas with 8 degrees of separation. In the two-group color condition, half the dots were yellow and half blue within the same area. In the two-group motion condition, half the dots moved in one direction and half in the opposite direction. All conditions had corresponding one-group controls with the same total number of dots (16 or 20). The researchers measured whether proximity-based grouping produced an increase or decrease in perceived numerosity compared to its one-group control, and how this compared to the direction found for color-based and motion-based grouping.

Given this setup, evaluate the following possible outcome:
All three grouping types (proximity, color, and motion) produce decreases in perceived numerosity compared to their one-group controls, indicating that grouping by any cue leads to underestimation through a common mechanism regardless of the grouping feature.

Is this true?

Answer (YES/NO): NO